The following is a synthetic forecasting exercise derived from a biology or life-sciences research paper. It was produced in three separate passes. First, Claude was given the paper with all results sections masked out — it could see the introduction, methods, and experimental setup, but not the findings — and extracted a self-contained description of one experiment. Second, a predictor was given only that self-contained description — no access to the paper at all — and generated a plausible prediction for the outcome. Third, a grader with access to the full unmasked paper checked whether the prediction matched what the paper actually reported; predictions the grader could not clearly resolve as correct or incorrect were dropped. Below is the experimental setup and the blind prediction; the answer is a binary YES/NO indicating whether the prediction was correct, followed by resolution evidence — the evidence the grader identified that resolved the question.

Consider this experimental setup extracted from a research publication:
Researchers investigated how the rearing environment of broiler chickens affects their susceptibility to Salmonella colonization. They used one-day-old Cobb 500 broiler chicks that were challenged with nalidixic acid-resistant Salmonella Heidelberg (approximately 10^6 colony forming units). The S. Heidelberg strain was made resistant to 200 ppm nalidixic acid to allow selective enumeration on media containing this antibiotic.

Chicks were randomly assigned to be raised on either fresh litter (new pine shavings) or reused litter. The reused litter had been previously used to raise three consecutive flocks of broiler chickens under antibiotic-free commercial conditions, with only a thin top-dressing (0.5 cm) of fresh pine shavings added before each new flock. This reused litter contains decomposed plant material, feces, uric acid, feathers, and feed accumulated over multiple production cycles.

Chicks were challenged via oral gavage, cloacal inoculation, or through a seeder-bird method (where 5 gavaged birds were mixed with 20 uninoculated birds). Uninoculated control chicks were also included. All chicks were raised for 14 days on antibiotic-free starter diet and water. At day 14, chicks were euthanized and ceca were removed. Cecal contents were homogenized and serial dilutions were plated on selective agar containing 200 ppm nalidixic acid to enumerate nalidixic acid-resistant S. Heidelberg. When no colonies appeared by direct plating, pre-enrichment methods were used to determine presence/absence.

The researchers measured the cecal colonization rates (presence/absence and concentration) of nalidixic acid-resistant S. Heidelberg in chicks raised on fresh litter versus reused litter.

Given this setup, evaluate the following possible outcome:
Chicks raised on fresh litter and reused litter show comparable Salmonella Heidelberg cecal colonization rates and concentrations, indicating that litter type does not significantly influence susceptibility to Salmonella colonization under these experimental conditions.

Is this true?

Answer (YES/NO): NO